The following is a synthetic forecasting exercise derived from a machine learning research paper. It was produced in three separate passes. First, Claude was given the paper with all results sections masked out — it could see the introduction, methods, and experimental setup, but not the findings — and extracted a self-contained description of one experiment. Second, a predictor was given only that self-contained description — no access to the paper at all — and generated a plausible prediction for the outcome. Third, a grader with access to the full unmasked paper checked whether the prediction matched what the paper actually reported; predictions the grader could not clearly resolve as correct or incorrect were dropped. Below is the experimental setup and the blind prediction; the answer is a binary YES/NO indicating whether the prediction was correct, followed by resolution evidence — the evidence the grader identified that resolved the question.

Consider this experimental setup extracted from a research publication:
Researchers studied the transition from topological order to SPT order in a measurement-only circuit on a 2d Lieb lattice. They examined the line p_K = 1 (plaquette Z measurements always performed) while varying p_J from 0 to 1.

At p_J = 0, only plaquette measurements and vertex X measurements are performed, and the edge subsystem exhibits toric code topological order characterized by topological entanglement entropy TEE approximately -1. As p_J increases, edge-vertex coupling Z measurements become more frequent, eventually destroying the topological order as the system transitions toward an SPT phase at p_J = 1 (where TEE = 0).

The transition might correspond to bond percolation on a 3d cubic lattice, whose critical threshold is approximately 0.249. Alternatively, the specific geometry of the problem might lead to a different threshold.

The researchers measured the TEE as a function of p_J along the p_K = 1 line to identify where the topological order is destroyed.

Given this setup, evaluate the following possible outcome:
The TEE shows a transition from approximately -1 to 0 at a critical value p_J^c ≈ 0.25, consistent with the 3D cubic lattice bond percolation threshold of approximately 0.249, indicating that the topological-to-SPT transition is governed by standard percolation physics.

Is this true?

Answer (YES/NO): YES